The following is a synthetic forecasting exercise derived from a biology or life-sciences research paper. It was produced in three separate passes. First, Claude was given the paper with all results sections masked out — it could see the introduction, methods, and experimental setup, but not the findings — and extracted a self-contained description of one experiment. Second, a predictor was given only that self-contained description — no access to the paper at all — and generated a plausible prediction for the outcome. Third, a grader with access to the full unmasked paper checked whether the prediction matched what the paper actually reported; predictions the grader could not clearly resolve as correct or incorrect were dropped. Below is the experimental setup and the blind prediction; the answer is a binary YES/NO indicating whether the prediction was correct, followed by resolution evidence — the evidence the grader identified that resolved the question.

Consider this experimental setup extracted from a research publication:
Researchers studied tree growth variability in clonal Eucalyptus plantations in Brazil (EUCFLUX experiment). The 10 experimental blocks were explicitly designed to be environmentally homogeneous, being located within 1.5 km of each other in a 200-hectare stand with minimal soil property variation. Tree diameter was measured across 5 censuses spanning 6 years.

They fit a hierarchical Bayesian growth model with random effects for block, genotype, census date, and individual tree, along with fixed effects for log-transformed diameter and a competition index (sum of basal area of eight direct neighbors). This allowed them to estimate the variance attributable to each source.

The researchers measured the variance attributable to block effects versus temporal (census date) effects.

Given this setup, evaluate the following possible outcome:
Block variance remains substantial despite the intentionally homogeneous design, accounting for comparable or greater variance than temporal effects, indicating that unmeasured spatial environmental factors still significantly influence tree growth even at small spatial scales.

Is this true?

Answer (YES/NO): NO